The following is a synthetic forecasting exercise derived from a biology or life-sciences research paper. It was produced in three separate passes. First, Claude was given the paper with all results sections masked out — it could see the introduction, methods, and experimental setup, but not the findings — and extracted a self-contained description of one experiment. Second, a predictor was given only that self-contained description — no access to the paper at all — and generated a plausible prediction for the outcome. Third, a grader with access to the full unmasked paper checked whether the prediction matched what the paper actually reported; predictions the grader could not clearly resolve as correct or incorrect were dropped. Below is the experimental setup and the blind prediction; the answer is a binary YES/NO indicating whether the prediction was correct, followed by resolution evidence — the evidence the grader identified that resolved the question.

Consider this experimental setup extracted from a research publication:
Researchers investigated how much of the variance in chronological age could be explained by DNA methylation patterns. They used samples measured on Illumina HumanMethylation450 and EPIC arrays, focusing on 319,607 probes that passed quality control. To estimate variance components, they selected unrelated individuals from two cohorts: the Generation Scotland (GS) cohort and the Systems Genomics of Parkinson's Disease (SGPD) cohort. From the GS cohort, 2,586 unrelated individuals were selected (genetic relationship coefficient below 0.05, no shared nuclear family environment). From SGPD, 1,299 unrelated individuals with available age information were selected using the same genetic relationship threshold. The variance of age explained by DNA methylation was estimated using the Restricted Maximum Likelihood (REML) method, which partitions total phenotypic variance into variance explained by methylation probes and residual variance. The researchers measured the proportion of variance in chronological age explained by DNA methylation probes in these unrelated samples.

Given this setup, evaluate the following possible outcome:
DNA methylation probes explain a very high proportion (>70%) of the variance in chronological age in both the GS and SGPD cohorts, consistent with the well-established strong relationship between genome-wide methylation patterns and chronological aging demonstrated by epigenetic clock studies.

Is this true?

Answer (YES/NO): YES